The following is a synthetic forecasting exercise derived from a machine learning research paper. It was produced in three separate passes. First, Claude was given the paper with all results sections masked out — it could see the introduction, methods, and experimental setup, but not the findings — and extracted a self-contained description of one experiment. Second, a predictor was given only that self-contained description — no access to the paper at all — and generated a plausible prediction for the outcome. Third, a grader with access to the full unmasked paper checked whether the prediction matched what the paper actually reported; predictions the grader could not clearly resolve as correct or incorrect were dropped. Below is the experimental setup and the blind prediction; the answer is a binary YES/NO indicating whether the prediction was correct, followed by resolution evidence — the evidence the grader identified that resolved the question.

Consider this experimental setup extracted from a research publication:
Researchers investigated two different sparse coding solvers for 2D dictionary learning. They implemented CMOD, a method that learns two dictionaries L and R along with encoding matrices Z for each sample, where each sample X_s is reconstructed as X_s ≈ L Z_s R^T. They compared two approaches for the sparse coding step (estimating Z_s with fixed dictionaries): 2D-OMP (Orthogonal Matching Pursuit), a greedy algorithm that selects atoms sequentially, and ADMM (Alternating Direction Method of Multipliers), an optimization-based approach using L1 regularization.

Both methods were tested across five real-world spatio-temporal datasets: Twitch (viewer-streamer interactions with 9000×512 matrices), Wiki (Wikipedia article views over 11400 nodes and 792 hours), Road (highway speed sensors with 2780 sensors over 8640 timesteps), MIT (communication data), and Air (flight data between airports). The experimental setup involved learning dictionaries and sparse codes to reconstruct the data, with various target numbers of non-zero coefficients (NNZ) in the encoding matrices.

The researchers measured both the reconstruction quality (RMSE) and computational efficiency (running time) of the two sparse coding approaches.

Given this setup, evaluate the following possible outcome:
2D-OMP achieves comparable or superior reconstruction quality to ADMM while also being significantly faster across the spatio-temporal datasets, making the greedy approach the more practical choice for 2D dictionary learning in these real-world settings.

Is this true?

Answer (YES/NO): NO